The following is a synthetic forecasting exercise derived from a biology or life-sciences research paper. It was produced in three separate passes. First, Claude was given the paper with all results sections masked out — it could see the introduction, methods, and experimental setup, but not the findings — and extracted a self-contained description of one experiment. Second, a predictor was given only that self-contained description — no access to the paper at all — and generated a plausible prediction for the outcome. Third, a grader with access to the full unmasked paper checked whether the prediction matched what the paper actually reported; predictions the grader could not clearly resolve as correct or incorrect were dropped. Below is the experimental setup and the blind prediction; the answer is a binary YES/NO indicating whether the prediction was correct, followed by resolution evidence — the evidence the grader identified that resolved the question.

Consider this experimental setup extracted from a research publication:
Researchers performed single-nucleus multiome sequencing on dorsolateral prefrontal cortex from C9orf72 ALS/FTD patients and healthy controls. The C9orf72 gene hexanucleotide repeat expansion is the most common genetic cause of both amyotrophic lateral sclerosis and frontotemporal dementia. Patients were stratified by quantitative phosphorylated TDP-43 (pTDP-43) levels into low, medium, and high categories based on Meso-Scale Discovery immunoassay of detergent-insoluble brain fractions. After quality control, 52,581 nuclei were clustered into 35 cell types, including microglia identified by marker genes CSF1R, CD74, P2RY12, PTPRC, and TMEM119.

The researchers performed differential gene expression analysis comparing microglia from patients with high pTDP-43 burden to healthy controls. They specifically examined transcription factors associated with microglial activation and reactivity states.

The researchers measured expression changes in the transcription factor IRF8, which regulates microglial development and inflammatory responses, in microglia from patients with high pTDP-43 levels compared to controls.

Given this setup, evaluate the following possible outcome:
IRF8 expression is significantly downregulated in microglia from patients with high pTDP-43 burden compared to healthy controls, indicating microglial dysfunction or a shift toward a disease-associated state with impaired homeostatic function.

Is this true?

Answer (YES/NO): NO